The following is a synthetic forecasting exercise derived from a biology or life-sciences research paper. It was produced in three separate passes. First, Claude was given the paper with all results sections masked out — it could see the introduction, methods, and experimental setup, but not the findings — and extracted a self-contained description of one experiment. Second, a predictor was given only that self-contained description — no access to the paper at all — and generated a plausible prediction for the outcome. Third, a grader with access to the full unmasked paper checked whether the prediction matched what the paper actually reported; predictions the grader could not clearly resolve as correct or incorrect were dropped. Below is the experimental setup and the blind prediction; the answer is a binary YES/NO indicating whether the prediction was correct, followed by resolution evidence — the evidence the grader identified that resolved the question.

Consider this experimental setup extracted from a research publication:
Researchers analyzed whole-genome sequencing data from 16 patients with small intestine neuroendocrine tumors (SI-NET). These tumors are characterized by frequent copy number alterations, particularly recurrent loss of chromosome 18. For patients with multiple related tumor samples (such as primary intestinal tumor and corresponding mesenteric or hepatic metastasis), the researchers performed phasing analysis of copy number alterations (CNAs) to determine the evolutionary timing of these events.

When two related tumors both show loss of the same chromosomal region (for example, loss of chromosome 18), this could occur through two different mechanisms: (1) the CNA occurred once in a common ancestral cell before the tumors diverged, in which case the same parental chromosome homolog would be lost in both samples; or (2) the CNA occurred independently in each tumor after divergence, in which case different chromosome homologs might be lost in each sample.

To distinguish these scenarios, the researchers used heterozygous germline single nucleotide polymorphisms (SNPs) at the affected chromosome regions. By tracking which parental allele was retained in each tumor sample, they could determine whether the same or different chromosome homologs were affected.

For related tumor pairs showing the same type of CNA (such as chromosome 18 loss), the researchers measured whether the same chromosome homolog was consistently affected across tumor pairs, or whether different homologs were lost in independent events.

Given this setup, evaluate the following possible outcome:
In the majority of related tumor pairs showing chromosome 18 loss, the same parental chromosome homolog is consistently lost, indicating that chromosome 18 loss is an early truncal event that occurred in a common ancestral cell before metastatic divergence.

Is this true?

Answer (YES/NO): YES